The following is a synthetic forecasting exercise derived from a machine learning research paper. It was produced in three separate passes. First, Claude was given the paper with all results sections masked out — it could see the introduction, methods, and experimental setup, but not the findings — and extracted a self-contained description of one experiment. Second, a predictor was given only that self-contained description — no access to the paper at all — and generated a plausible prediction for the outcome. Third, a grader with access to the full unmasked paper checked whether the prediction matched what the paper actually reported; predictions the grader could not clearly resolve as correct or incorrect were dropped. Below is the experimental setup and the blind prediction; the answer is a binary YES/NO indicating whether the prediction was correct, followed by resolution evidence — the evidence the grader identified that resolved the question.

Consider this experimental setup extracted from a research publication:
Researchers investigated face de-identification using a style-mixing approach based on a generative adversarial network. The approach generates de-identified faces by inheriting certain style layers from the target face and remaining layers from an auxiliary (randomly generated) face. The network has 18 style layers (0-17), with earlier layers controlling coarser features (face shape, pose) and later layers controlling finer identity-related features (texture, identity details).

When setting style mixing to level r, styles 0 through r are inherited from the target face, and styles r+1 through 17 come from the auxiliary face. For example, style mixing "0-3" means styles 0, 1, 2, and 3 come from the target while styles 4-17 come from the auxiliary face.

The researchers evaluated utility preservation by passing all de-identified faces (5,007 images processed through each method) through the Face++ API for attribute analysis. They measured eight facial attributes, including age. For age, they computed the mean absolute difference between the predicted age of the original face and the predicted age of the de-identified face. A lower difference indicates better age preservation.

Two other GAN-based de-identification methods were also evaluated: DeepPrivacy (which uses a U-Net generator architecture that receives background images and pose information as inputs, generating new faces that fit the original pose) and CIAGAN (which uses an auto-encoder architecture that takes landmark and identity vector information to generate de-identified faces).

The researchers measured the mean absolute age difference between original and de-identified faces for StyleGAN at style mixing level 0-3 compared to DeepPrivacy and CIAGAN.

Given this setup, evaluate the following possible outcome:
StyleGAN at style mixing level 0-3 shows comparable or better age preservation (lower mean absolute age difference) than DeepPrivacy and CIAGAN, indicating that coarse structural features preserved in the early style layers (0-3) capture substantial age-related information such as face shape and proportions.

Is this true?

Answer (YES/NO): NO